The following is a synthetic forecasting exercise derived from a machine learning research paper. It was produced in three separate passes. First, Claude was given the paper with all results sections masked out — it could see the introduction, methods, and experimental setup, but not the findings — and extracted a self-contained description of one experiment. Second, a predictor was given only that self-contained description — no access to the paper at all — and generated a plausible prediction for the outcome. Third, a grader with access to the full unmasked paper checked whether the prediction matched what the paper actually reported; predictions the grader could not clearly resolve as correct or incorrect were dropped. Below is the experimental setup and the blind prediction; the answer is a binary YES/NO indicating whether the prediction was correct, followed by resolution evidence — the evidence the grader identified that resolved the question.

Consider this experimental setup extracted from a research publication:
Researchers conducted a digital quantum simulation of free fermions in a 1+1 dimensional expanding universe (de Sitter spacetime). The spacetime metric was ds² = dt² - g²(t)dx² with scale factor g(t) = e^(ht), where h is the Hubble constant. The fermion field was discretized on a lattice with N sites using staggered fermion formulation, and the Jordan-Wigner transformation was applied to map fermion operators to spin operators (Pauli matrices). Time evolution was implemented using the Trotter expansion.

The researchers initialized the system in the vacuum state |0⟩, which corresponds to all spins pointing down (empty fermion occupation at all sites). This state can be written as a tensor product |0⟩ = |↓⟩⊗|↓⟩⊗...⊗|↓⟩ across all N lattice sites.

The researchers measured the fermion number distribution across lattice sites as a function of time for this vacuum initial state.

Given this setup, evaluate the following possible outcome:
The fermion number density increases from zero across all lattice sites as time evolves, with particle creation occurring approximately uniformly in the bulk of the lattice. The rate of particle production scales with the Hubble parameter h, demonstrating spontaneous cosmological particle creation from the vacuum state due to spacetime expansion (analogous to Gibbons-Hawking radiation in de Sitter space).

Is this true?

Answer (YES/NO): NO